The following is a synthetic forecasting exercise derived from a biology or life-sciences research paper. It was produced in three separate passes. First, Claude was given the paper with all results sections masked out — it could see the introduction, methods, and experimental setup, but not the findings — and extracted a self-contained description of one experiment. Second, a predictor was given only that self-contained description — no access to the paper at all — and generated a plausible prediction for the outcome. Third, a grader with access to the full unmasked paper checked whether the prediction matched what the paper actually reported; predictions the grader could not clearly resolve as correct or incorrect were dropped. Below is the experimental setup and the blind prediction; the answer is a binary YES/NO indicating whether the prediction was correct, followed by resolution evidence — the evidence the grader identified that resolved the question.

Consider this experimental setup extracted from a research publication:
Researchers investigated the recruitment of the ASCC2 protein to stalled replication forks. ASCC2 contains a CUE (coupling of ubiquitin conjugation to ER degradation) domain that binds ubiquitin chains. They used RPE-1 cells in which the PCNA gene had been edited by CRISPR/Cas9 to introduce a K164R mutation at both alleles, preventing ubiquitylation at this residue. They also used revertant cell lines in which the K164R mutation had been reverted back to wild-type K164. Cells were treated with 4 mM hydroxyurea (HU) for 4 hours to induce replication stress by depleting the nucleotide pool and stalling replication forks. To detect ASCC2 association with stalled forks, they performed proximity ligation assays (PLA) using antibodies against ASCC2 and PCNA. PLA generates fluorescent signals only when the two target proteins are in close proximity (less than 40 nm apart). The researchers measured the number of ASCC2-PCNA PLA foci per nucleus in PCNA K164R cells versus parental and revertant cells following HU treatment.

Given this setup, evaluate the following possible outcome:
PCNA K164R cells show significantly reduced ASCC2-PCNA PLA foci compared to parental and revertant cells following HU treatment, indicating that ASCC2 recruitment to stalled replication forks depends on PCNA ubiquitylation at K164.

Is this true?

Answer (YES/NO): YES